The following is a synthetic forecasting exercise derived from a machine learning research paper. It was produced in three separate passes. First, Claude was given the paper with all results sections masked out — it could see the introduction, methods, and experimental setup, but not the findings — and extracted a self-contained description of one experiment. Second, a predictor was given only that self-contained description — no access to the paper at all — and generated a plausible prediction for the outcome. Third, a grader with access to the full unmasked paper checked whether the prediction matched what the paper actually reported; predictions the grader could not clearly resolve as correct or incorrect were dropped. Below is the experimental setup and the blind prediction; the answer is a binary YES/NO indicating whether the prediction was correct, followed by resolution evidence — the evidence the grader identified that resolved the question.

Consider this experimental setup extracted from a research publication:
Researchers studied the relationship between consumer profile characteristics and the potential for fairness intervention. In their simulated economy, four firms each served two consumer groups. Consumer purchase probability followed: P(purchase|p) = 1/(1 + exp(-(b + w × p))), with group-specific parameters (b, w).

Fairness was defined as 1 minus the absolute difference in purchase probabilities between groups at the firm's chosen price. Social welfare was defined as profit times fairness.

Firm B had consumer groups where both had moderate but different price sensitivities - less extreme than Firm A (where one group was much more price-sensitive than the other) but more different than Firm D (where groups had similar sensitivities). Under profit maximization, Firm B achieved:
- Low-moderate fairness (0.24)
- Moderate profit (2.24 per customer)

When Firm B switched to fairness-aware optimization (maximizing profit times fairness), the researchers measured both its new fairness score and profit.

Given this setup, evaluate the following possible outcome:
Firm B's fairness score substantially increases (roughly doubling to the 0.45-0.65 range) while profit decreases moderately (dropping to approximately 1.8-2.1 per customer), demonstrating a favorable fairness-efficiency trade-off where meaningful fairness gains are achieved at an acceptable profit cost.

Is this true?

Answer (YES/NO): NO